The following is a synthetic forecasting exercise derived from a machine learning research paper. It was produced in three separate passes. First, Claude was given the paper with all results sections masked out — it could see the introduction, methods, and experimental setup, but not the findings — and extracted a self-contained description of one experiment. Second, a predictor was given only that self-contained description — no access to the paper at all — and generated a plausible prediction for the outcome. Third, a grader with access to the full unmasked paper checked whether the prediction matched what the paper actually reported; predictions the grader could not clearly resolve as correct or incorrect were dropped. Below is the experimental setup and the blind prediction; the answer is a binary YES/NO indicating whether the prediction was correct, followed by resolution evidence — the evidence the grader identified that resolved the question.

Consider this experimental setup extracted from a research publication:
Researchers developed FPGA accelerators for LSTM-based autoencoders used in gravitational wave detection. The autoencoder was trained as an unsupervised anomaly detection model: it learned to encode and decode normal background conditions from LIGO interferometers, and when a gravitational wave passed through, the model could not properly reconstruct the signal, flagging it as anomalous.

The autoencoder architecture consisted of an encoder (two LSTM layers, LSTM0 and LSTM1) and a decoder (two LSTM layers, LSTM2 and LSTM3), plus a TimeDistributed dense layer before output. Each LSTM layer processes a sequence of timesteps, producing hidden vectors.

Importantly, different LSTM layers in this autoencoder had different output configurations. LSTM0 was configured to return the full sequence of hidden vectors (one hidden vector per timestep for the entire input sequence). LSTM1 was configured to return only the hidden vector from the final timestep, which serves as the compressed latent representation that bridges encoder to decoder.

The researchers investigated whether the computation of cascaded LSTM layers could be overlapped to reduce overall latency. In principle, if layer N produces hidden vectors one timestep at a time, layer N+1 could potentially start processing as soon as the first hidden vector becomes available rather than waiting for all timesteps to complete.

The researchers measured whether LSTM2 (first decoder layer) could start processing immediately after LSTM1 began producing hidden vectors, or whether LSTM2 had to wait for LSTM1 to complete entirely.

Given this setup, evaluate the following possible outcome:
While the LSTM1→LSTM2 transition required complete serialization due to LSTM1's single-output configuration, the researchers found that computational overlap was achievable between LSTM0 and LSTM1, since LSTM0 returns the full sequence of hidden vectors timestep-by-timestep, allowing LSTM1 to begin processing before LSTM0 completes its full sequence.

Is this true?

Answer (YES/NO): YES